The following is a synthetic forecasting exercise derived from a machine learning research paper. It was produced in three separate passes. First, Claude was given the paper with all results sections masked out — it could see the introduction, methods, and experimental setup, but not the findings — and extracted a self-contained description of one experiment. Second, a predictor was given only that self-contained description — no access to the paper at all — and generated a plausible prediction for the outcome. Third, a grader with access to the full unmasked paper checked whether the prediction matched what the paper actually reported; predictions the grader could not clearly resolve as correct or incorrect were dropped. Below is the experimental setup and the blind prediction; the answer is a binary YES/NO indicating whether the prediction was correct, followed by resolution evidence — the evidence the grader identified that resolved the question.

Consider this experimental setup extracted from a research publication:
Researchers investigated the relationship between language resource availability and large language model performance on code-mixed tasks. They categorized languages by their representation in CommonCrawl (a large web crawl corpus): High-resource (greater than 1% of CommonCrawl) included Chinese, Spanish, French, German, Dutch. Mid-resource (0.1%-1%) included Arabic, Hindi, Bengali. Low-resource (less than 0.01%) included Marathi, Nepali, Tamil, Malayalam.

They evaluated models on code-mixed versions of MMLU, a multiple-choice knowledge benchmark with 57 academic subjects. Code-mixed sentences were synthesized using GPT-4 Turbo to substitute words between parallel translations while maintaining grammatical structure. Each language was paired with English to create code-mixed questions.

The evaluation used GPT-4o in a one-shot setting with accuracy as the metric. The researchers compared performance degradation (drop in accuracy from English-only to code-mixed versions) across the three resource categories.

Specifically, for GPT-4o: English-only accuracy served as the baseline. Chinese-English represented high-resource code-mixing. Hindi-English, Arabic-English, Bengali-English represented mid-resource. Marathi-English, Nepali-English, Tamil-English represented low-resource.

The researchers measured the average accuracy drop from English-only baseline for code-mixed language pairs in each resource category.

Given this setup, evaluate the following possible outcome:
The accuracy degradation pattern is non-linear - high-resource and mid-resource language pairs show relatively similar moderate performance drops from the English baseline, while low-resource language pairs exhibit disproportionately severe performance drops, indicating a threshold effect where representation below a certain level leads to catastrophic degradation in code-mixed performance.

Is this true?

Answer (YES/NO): NO